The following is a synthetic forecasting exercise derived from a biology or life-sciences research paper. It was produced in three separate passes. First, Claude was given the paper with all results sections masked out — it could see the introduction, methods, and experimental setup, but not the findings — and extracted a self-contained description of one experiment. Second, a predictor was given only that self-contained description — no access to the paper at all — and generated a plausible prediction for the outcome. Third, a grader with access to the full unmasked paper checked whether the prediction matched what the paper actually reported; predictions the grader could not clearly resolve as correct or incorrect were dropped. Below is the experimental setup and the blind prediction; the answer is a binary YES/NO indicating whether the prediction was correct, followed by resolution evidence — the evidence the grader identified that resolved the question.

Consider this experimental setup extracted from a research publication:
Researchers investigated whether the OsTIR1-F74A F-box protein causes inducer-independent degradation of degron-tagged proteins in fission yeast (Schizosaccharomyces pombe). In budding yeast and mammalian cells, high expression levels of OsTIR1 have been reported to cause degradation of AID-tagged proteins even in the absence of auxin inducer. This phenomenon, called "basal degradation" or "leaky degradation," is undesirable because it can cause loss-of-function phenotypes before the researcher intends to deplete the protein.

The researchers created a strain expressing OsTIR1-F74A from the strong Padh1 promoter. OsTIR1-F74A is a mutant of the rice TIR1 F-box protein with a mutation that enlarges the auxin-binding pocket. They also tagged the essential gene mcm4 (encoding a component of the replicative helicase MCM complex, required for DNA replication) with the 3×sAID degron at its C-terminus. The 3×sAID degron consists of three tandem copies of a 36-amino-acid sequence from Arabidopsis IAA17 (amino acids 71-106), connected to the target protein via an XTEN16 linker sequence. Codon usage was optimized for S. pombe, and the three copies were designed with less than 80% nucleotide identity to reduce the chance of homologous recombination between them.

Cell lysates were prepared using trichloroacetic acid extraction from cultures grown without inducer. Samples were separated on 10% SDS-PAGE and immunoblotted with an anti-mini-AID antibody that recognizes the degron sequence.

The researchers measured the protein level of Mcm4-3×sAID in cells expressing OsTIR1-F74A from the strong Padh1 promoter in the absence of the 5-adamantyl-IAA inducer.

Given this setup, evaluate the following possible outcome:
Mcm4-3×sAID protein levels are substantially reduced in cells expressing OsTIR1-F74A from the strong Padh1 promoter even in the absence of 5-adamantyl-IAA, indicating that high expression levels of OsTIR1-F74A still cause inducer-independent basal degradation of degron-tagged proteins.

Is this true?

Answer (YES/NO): NO